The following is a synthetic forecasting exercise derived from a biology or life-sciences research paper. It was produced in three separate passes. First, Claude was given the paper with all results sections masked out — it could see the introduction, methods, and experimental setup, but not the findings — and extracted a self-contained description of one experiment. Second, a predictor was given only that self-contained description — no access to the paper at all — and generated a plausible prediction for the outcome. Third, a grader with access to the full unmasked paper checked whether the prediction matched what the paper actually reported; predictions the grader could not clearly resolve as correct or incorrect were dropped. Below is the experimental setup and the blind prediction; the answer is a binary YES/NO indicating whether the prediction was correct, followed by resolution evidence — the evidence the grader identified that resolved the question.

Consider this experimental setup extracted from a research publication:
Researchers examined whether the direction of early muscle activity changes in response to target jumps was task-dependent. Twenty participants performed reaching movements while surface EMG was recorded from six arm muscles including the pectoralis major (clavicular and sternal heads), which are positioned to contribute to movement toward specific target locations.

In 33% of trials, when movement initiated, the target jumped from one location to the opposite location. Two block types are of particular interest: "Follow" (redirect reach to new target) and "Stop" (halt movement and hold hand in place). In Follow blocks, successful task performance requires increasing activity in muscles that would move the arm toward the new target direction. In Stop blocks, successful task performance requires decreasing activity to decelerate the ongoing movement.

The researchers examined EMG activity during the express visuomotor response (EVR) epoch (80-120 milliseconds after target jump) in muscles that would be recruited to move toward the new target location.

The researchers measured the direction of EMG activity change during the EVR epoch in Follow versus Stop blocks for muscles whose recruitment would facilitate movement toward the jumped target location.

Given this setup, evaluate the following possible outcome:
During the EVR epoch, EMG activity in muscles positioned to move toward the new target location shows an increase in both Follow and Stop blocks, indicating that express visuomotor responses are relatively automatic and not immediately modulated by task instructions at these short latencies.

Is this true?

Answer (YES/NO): YES